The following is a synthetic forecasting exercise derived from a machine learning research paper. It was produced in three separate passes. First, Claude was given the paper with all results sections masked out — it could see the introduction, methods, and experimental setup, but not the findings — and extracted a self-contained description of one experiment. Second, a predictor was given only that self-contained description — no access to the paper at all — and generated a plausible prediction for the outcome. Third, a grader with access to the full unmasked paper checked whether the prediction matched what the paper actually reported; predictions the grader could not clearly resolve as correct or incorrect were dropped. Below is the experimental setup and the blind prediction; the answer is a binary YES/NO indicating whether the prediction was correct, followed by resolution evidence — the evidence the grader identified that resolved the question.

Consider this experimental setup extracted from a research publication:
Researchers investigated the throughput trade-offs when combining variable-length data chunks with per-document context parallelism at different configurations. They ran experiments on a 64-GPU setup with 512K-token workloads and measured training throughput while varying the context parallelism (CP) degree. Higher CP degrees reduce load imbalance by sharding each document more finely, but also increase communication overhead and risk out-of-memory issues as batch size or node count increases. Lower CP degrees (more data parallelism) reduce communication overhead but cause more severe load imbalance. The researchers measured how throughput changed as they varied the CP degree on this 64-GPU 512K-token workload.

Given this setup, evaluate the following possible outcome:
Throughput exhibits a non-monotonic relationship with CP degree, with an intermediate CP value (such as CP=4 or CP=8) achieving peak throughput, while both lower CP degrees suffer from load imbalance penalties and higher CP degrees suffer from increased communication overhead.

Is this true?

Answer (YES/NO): YES